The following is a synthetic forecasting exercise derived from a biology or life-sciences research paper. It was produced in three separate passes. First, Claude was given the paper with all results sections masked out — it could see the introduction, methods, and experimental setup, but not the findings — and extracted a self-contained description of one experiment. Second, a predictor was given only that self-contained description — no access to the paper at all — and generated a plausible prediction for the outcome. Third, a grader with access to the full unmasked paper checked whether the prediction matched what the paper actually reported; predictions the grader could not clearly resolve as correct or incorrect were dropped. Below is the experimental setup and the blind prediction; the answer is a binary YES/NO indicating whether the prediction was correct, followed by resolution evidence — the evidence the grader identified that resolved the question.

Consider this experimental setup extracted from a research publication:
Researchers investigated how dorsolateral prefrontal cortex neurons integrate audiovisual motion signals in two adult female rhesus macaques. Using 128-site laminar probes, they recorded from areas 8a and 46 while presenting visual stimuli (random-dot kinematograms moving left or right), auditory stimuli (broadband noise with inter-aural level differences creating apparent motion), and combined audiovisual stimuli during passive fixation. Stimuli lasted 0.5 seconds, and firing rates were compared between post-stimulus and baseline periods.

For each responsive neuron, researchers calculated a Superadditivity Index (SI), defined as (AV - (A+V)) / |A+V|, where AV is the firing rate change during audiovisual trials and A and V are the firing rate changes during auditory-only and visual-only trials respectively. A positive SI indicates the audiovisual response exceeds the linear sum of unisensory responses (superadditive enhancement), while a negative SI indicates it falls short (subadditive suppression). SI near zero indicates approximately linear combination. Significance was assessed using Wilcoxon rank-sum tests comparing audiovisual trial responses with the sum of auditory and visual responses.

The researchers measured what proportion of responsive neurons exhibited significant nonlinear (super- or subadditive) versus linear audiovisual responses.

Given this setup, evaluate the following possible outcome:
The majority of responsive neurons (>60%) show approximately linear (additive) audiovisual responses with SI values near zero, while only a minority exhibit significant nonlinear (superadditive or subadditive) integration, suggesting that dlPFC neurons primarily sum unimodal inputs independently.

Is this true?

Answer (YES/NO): YES